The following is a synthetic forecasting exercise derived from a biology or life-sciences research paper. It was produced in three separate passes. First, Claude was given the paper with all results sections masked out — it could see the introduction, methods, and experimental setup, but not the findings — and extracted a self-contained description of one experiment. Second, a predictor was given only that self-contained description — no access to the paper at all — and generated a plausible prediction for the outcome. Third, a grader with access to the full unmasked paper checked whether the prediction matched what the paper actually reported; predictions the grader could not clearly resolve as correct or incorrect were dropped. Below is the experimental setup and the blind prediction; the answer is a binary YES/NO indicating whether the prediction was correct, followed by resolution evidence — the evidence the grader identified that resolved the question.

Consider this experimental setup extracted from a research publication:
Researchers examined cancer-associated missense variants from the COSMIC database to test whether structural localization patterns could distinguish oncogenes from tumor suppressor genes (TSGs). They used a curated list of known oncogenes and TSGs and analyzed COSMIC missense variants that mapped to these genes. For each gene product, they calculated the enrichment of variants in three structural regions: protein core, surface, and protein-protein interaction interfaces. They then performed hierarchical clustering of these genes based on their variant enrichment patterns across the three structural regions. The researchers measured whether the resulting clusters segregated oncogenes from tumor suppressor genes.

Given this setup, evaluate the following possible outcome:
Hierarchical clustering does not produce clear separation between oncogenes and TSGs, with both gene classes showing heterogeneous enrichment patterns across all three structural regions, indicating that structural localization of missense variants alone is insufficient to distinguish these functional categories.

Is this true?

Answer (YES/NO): NO